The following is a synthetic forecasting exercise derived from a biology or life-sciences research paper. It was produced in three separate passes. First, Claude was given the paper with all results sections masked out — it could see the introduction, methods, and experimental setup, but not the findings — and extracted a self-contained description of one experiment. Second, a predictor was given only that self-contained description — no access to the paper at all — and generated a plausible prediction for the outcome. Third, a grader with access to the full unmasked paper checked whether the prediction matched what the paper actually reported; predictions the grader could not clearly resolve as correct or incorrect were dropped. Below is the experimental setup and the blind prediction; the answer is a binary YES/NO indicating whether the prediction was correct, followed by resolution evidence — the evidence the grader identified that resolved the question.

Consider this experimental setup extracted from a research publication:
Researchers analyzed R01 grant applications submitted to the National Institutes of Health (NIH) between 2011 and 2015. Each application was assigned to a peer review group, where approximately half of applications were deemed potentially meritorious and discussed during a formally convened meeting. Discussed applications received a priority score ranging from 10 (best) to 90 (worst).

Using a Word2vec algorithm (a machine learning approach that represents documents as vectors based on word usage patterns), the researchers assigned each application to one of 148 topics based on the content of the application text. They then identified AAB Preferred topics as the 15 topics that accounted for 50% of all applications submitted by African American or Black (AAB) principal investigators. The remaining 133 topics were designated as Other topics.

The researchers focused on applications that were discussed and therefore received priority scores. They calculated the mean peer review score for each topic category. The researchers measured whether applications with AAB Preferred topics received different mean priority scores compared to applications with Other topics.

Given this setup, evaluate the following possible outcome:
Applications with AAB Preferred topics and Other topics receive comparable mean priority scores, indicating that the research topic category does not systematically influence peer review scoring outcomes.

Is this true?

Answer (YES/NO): YES